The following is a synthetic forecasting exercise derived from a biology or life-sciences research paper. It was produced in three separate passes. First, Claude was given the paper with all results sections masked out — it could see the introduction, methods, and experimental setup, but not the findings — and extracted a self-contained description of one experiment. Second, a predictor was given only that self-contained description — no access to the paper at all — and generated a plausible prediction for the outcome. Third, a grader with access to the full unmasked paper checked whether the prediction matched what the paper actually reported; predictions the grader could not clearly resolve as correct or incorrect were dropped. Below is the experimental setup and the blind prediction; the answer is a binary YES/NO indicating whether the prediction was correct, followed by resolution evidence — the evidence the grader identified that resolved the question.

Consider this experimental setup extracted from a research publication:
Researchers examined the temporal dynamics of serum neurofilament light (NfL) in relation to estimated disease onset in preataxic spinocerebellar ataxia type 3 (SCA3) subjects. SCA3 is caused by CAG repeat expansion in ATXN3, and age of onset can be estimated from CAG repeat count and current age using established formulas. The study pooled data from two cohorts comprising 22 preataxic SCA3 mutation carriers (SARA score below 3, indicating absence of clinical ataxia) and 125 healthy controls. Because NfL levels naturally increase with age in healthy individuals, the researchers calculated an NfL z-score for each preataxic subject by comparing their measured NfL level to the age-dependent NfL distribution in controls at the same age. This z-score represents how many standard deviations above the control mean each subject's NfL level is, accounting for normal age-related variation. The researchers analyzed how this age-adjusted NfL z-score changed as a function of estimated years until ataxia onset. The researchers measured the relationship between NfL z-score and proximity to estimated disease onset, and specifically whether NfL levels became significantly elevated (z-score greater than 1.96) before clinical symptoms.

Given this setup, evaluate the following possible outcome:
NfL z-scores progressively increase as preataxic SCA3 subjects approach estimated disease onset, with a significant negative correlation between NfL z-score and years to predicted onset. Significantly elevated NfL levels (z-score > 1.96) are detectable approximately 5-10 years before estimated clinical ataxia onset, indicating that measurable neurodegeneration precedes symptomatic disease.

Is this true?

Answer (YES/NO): YES